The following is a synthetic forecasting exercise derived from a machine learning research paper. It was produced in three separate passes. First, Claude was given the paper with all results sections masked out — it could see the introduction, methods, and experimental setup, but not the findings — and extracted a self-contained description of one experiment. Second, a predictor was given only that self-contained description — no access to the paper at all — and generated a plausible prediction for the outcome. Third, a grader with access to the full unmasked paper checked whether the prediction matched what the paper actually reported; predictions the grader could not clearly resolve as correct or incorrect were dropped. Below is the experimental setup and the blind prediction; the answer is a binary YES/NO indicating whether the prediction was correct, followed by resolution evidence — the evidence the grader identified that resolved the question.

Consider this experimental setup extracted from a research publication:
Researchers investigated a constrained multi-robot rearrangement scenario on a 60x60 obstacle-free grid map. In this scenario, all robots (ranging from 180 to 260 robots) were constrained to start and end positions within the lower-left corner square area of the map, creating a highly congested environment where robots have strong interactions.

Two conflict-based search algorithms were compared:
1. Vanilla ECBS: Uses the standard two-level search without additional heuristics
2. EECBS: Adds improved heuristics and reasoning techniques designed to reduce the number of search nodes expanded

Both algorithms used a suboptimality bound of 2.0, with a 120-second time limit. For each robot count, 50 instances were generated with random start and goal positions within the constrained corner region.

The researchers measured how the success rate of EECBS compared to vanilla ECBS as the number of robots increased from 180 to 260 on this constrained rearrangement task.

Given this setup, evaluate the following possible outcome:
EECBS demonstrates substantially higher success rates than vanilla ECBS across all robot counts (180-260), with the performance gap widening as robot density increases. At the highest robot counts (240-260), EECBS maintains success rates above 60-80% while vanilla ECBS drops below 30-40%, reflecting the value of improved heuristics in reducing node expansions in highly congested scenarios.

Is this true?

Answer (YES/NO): NO